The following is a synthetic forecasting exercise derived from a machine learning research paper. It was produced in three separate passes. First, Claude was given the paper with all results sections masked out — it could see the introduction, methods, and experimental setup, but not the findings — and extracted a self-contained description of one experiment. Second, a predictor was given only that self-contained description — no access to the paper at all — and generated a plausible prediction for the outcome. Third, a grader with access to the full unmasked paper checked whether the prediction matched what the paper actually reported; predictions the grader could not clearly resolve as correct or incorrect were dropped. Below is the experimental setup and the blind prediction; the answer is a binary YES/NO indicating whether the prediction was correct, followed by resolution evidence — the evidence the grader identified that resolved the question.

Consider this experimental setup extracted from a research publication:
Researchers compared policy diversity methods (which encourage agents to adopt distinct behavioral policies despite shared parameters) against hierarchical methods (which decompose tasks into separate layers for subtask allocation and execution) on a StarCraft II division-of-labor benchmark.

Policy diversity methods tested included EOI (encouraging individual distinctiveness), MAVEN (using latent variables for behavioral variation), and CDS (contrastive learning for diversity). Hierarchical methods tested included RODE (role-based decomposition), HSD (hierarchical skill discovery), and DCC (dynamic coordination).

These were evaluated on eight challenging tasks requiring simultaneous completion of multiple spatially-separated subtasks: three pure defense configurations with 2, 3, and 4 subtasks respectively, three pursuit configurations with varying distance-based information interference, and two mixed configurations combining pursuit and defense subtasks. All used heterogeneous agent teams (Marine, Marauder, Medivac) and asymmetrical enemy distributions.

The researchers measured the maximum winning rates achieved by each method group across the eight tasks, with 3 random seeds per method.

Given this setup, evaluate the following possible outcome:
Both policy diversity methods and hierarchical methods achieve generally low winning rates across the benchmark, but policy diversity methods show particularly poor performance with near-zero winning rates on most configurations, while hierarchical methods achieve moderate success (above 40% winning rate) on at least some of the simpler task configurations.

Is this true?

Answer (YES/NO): YES